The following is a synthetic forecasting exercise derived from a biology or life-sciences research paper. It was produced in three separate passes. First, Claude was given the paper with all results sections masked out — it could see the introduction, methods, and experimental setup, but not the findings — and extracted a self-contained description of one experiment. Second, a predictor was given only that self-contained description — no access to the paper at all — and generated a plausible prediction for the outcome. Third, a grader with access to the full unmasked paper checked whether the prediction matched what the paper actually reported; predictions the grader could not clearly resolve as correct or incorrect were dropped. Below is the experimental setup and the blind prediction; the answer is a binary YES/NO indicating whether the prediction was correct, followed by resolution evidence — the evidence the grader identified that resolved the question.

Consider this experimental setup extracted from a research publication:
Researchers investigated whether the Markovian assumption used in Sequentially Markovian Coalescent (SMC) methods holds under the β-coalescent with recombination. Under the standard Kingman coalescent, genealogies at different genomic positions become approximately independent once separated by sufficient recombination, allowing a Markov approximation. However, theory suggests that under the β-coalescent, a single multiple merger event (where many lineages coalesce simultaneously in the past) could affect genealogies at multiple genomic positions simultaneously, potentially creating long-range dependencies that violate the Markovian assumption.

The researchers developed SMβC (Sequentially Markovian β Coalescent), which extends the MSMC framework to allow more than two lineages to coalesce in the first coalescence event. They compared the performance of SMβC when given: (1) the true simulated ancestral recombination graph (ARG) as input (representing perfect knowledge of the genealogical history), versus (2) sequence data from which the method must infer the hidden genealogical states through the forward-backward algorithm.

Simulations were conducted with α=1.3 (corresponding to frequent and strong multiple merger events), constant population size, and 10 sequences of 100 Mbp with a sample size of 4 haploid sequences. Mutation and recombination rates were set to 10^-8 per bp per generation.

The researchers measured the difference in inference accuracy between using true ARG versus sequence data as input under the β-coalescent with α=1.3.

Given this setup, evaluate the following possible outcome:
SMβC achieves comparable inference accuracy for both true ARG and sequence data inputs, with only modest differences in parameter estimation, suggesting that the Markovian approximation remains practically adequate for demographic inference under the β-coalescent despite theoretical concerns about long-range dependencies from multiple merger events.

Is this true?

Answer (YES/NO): NO